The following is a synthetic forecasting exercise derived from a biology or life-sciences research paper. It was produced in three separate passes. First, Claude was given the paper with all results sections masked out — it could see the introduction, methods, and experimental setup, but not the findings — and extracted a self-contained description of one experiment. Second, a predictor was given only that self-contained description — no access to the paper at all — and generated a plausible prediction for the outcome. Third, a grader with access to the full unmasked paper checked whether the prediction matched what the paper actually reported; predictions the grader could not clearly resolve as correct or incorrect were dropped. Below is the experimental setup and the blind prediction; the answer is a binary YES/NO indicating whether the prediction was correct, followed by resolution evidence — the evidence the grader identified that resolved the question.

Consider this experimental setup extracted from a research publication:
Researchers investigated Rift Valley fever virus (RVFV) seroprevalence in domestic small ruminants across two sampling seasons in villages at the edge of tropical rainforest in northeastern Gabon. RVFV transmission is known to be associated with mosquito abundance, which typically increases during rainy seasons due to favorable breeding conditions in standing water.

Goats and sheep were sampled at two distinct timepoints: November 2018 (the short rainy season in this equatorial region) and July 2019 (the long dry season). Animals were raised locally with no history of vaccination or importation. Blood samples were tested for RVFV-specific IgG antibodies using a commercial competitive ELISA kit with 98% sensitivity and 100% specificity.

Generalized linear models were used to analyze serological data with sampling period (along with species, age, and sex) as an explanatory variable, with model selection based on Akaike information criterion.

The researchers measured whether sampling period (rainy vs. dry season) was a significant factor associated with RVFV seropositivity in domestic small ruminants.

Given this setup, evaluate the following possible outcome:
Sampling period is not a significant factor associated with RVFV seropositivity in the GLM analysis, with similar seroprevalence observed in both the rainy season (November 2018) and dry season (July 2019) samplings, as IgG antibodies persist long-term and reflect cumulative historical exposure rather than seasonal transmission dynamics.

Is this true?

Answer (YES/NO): YES